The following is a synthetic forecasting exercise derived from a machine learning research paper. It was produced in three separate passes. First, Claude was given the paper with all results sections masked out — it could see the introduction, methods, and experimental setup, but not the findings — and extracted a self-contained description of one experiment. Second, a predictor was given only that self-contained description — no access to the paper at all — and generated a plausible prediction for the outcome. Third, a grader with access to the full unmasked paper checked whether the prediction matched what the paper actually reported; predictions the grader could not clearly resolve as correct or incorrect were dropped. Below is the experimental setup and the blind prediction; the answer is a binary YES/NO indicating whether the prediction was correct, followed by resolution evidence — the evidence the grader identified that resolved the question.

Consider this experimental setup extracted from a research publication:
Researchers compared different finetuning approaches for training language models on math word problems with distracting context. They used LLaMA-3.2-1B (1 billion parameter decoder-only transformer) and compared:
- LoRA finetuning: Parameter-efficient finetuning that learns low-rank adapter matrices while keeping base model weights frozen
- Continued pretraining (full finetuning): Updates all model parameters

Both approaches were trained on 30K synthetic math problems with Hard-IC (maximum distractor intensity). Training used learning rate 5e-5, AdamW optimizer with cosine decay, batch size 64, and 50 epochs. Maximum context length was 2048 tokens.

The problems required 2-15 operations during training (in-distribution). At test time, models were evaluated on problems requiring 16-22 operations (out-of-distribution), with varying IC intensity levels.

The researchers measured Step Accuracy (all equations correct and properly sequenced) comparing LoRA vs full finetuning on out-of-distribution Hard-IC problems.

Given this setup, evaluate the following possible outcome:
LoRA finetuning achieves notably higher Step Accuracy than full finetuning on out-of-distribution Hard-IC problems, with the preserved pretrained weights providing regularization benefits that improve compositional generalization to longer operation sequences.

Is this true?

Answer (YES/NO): NO